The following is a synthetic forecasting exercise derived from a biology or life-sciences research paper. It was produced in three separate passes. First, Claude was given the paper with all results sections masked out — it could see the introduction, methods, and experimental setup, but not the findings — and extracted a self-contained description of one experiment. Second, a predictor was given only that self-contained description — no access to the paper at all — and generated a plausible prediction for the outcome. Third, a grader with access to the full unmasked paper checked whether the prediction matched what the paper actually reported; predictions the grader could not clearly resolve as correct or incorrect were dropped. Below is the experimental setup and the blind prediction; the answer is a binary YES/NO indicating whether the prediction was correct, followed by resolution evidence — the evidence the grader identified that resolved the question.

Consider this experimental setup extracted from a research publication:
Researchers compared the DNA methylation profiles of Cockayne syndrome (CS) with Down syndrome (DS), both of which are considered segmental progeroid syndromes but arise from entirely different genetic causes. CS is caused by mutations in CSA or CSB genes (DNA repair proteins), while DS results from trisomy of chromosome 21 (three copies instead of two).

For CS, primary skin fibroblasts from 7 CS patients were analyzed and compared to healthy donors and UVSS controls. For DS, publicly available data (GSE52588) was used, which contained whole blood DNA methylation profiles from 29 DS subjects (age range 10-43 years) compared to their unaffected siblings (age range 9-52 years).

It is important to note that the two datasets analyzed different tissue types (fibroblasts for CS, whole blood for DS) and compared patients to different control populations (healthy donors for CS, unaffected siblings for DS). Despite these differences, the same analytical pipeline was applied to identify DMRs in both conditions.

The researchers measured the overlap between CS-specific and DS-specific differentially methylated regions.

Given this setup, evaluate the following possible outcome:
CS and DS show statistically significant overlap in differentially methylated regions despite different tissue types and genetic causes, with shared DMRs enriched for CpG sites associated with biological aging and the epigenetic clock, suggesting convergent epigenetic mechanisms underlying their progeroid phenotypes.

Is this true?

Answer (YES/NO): NO